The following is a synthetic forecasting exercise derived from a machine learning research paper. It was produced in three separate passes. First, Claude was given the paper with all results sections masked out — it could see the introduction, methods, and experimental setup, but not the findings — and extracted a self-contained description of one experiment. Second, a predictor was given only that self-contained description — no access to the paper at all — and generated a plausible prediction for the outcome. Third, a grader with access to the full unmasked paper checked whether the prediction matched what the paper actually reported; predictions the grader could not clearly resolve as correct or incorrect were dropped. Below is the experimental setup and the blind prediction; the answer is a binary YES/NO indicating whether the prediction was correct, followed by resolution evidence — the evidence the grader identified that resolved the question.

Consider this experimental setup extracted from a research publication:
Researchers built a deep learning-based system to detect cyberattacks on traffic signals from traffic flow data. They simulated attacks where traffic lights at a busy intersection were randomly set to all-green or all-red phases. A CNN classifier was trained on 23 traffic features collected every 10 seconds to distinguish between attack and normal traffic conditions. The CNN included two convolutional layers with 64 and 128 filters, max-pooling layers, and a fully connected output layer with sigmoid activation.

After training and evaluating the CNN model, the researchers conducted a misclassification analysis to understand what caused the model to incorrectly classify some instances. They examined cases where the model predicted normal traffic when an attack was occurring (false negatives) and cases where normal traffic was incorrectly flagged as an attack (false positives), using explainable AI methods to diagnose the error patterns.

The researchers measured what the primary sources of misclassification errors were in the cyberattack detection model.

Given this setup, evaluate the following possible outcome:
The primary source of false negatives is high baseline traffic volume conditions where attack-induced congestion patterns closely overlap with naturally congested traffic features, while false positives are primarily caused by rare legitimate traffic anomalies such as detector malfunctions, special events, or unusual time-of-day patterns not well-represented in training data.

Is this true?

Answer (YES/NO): NO